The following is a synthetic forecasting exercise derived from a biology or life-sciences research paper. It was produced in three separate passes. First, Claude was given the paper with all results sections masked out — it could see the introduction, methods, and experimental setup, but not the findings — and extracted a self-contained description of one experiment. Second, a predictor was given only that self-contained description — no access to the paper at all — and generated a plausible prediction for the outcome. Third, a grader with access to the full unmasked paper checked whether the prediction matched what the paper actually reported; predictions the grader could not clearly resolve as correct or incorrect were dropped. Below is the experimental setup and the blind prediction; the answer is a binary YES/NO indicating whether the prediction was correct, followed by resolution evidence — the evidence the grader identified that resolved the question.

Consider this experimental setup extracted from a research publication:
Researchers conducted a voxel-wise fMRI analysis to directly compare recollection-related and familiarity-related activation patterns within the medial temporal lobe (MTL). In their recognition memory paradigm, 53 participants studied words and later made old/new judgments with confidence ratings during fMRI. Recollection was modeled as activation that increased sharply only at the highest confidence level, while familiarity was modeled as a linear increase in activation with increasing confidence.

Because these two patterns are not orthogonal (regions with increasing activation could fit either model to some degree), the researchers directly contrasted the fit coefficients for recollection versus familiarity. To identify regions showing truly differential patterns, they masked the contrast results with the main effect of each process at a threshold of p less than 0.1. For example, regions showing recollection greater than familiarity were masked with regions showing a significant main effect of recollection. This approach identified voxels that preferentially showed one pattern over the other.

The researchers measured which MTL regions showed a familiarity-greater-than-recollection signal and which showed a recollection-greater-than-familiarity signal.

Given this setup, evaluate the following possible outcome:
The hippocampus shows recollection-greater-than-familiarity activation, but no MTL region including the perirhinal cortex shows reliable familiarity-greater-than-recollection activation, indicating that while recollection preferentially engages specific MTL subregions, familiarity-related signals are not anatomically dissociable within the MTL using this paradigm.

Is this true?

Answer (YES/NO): NO